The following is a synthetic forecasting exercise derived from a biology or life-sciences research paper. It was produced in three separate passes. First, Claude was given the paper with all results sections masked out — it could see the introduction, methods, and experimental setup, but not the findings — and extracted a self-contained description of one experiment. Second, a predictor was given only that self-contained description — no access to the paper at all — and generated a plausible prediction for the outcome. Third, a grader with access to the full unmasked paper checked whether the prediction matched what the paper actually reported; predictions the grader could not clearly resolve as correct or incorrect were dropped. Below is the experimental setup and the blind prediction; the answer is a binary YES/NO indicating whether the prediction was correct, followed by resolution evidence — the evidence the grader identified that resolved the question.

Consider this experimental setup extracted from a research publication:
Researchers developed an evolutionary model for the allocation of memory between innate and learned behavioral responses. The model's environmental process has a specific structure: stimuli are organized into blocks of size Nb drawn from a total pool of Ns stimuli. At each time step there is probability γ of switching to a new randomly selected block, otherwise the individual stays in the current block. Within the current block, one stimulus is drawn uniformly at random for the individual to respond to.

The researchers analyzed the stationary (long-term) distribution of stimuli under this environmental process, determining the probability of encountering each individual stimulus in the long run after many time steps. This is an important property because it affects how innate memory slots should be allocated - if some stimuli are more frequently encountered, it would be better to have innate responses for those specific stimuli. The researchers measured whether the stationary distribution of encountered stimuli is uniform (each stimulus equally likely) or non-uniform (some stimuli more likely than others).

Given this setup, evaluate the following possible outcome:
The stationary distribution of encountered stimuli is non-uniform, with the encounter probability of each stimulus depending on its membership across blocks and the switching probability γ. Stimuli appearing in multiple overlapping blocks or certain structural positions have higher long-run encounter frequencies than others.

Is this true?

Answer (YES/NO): NO